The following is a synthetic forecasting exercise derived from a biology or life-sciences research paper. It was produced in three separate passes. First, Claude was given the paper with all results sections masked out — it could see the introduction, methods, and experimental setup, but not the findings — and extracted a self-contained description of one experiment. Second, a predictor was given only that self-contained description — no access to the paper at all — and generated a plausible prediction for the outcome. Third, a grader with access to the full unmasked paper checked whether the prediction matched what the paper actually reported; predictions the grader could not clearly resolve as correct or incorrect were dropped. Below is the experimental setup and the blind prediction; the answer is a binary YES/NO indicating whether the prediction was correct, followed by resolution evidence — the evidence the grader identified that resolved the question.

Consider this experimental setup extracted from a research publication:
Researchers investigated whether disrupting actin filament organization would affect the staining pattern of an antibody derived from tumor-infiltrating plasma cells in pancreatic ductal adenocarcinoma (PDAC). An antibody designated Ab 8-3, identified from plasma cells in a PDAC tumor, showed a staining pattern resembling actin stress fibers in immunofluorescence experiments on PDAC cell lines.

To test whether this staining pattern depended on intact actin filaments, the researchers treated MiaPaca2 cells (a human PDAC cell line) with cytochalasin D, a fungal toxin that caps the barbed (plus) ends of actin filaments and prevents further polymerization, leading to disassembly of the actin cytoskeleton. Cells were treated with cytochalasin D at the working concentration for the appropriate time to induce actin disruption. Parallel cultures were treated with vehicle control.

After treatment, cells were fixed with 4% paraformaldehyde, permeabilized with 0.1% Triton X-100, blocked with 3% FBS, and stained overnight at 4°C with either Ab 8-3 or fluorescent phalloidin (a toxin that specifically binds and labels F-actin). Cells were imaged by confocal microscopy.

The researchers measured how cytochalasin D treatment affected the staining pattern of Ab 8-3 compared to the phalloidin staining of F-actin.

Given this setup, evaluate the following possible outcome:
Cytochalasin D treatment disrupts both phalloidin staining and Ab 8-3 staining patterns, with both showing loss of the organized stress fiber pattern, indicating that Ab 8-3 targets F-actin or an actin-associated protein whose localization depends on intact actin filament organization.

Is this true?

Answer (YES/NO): YES